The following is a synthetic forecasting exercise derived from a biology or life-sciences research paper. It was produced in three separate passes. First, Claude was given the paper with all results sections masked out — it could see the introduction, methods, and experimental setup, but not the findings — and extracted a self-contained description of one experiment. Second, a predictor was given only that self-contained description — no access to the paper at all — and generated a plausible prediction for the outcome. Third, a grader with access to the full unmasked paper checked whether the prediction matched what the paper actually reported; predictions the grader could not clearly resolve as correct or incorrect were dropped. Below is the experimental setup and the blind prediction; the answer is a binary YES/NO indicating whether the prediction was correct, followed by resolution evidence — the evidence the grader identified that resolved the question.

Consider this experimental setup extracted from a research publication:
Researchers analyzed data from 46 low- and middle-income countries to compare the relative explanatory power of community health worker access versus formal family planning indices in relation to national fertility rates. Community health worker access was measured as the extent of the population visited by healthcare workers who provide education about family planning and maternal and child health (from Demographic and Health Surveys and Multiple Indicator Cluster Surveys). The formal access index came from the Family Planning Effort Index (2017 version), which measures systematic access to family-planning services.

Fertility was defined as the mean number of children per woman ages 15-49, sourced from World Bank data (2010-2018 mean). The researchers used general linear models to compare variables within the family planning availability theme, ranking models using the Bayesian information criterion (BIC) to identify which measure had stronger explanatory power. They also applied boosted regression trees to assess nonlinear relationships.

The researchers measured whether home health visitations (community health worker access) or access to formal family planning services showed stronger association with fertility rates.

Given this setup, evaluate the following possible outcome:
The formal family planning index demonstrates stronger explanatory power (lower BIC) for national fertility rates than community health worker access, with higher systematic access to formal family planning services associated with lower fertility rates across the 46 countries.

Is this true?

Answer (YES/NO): NO